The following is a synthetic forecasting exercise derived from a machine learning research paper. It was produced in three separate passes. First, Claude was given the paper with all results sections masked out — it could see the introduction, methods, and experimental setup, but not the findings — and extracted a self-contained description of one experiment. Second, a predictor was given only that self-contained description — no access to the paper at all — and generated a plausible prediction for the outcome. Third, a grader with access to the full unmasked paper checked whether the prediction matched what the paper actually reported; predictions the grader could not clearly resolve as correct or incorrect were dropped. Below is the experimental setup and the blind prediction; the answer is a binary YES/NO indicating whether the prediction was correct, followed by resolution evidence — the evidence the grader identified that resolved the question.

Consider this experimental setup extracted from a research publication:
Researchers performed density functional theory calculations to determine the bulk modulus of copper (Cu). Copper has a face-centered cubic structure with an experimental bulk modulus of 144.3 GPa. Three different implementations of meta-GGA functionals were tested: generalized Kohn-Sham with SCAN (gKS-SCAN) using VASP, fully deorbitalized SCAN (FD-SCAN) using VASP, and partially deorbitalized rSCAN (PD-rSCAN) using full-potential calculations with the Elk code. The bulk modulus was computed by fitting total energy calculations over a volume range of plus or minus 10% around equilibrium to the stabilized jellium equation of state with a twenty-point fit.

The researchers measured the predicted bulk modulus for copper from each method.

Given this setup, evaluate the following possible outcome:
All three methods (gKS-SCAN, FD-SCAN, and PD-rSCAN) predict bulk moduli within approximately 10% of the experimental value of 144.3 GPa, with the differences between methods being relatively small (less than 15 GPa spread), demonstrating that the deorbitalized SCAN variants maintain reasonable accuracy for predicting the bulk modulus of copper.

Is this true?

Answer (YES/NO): NO